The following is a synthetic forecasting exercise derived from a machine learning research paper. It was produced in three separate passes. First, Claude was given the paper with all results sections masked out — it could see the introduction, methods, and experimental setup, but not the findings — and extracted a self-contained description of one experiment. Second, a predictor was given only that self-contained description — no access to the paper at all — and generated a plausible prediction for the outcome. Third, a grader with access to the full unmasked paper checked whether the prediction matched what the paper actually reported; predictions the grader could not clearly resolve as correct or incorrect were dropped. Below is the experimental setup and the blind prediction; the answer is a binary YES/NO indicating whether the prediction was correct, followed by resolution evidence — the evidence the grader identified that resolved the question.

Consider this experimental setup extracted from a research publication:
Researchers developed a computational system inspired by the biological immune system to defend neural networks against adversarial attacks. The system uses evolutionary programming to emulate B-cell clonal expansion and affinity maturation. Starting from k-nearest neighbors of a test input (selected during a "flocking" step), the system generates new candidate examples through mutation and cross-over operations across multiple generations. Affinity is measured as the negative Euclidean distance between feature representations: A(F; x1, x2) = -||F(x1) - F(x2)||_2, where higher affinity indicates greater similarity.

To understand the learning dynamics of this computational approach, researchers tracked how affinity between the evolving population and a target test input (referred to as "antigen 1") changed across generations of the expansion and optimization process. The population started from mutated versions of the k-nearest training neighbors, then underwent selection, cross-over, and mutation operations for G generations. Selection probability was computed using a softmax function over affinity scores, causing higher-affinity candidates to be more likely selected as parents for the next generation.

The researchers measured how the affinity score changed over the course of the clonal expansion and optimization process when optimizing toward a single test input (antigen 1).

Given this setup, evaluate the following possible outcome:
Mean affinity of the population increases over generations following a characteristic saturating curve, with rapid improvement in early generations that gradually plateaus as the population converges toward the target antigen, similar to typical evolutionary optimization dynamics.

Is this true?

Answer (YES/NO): NO